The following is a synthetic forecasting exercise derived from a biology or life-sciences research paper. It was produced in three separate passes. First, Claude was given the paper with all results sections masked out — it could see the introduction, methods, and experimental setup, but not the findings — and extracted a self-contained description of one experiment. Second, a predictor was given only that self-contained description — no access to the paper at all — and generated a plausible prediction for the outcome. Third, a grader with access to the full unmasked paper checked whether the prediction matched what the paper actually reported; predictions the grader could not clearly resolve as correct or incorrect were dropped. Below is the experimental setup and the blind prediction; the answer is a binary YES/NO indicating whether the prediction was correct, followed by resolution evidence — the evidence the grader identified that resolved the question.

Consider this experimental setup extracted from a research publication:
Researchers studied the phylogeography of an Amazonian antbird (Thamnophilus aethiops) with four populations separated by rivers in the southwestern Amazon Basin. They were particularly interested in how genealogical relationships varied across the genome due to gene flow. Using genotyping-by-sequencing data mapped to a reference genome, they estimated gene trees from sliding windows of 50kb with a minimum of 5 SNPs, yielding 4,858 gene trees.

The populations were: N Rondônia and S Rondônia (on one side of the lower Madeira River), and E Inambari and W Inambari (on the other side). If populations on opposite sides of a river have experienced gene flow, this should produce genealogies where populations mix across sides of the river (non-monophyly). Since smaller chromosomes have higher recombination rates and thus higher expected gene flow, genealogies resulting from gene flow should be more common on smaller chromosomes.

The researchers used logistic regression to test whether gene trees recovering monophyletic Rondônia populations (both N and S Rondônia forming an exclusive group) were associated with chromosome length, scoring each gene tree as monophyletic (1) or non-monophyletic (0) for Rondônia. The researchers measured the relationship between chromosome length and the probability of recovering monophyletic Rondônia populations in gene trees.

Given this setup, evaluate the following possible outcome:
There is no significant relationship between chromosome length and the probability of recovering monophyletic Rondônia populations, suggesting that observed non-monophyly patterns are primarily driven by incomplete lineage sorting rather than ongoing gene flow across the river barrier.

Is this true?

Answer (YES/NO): NO